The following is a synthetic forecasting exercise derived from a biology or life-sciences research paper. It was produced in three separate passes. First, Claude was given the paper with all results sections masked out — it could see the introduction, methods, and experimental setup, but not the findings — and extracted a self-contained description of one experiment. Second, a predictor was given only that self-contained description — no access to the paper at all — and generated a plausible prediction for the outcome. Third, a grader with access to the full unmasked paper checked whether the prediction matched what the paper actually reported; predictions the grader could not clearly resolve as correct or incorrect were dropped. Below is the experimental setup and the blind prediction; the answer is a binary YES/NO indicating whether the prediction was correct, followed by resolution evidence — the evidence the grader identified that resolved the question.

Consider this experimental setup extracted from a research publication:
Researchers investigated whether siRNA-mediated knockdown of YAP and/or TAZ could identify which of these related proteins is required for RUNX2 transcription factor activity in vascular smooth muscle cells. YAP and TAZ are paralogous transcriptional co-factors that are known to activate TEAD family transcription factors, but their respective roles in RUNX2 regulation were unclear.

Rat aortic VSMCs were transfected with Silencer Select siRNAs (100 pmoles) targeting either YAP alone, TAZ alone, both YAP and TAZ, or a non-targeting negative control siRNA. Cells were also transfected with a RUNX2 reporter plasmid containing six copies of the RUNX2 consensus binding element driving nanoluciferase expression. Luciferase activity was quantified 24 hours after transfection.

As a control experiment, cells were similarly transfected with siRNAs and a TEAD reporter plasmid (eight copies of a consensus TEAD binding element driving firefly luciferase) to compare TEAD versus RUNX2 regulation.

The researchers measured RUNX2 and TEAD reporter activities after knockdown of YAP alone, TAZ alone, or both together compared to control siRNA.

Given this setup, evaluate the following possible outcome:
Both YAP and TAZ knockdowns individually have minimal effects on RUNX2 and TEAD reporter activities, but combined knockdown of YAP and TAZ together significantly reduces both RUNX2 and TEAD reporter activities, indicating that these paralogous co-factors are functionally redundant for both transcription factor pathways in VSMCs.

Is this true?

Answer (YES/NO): NO